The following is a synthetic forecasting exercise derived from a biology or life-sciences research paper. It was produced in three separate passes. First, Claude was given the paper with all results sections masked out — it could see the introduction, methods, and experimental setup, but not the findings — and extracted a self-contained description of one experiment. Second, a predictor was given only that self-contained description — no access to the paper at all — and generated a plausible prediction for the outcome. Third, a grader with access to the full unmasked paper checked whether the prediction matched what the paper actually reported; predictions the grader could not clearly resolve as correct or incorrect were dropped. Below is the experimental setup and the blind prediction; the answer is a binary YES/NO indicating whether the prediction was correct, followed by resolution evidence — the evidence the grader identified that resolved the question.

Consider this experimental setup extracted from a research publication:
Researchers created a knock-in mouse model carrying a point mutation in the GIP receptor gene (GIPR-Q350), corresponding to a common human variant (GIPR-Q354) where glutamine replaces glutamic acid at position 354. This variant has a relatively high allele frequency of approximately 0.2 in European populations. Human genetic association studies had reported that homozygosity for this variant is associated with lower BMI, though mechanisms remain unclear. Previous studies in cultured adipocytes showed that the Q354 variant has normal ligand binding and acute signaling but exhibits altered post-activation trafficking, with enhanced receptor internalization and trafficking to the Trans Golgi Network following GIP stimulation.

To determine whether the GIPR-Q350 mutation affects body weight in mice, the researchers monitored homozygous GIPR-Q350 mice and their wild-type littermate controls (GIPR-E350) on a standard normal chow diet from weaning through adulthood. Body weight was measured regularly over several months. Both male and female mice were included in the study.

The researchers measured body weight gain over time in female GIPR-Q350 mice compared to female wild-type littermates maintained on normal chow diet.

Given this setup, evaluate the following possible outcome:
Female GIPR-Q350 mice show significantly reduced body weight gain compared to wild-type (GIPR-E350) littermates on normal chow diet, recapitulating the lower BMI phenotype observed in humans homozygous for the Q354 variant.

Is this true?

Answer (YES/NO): YES